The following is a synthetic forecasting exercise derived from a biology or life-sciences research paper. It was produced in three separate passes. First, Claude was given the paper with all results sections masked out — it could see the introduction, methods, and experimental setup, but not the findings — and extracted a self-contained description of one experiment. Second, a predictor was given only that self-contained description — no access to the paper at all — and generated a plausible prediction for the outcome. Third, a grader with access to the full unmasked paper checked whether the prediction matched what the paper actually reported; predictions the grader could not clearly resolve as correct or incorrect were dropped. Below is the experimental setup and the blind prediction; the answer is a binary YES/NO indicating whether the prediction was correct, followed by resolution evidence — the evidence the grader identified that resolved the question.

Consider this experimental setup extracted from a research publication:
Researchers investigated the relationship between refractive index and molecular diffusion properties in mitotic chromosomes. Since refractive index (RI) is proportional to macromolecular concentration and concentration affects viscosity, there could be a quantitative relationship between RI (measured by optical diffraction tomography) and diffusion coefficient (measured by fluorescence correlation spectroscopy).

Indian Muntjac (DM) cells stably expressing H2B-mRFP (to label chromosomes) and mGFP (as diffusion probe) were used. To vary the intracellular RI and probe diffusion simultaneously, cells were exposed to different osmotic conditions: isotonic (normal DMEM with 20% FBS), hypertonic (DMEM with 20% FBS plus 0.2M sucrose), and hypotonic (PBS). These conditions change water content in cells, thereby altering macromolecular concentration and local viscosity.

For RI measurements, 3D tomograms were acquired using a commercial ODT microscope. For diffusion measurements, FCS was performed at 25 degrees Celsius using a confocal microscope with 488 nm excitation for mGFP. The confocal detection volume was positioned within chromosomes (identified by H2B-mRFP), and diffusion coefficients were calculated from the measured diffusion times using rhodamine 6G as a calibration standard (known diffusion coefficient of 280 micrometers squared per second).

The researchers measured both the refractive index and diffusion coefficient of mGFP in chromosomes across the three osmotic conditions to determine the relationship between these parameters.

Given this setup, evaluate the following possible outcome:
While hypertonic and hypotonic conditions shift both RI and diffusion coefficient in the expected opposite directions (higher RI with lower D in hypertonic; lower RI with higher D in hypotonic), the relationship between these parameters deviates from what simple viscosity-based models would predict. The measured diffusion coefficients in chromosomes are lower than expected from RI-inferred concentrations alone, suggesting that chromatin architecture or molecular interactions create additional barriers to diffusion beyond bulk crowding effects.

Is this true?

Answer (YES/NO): NO